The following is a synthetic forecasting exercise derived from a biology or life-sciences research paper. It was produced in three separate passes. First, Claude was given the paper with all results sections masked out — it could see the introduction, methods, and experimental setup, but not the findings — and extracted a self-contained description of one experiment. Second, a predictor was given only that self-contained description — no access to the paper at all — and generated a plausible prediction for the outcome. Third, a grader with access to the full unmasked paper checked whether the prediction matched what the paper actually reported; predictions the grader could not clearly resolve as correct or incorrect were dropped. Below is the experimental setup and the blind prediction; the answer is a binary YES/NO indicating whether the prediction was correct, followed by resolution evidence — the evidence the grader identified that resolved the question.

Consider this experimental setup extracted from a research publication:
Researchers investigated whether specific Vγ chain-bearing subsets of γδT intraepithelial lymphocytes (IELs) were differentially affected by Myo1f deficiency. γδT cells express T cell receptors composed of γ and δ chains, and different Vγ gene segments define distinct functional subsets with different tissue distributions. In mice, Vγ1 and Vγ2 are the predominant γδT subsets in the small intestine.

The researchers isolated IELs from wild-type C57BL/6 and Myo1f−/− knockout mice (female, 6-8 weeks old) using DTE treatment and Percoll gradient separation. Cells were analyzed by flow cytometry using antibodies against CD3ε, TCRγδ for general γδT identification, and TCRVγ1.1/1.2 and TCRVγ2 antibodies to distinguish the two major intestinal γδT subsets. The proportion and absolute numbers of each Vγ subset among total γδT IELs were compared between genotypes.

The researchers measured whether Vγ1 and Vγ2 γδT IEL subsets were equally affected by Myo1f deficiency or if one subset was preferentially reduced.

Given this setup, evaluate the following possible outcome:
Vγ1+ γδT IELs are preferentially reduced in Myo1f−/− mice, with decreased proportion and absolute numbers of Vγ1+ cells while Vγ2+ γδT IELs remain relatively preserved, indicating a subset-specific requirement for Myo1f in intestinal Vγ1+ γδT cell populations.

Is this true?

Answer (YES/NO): NO